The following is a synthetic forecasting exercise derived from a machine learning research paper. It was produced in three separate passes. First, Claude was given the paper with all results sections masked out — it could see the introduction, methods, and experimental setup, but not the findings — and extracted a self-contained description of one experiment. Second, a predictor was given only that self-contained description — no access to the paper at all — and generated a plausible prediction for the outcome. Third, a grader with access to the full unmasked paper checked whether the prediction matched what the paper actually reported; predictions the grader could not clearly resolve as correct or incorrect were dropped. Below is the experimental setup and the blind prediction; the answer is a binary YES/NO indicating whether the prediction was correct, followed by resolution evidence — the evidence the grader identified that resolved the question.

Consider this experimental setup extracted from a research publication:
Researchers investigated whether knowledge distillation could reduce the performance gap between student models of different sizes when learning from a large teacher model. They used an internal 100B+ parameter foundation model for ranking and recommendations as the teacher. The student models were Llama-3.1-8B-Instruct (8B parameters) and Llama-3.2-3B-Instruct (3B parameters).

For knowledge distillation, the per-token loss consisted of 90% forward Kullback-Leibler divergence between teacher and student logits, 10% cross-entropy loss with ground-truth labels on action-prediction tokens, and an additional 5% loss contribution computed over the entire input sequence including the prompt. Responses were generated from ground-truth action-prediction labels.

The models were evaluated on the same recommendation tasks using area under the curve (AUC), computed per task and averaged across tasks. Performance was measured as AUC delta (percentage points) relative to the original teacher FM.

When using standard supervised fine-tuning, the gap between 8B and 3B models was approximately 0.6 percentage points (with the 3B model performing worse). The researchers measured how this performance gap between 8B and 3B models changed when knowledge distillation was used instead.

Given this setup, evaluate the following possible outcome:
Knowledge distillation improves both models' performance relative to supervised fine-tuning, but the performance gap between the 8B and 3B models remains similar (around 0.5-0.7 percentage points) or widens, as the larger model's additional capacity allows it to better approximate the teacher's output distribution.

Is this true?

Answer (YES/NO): NO